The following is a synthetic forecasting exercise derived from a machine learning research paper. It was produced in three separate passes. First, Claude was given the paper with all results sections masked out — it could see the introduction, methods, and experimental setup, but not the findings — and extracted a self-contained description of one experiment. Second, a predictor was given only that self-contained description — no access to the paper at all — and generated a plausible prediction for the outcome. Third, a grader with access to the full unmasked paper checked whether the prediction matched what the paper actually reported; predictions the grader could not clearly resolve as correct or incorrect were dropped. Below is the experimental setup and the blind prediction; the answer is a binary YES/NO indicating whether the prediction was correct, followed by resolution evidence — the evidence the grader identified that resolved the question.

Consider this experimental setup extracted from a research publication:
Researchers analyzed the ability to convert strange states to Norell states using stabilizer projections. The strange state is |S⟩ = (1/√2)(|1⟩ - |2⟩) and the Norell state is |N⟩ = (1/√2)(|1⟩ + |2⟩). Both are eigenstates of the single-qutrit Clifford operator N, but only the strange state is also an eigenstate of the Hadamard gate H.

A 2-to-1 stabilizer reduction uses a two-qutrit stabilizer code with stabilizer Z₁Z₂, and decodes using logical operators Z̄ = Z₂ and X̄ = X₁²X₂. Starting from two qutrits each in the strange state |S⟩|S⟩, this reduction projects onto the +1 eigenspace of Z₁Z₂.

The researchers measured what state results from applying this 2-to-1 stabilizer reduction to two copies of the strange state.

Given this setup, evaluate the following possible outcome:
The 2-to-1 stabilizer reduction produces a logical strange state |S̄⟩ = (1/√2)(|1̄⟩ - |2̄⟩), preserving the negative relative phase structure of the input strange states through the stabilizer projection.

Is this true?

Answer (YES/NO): NO